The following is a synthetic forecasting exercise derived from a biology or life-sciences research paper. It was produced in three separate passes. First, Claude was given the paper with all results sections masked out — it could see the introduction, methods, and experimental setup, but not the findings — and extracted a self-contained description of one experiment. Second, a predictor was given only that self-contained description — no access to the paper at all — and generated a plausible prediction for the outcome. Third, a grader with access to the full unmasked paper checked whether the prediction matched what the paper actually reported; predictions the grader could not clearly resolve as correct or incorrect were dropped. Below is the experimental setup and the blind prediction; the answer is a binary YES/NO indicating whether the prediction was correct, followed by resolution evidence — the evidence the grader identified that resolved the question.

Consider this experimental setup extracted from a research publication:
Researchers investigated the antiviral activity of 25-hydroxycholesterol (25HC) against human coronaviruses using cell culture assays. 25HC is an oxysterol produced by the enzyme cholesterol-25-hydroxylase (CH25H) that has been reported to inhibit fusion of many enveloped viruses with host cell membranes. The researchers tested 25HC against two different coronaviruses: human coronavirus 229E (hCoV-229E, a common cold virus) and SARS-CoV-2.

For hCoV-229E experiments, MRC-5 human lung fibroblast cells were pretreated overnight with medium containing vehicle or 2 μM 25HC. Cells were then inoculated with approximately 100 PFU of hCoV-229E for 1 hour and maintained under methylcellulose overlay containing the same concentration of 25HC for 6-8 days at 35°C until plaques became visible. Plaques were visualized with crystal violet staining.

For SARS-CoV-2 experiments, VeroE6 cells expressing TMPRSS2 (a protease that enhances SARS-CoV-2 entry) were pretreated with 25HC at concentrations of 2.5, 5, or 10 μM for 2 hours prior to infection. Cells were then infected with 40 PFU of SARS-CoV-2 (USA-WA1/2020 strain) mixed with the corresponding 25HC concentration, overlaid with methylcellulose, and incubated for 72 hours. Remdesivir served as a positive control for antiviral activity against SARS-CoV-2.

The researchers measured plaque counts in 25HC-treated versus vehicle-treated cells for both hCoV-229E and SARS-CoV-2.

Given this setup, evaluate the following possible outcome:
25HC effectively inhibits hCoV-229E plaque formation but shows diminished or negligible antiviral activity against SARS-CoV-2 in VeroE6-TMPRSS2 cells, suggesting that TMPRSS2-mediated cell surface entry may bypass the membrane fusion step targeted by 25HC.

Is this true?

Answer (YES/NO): YES